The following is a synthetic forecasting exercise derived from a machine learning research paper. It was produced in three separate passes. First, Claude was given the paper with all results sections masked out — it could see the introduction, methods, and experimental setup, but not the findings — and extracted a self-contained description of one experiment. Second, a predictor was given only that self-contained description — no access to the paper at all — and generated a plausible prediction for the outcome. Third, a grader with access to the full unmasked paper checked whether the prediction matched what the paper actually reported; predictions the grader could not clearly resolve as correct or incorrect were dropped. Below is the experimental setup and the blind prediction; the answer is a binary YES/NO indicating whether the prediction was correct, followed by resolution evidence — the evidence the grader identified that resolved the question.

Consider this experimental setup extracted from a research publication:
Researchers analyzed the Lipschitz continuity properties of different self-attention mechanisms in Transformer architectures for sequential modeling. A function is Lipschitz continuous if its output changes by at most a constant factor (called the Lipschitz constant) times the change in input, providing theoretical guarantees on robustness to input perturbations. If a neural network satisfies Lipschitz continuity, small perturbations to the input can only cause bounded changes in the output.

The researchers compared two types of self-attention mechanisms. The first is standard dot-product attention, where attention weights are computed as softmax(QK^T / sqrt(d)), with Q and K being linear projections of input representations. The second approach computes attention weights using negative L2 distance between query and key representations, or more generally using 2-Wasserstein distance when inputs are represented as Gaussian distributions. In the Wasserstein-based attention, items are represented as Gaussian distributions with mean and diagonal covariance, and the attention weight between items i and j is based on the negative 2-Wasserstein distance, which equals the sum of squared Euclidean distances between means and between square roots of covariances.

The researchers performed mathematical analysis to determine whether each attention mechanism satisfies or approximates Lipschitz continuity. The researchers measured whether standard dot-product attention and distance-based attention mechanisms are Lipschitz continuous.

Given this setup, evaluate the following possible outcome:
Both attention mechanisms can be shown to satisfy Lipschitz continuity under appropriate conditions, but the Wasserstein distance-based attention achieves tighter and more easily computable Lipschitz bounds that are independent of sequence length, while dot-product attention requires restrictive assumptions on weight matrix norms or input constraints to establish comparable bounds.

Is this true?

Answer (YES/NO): NO